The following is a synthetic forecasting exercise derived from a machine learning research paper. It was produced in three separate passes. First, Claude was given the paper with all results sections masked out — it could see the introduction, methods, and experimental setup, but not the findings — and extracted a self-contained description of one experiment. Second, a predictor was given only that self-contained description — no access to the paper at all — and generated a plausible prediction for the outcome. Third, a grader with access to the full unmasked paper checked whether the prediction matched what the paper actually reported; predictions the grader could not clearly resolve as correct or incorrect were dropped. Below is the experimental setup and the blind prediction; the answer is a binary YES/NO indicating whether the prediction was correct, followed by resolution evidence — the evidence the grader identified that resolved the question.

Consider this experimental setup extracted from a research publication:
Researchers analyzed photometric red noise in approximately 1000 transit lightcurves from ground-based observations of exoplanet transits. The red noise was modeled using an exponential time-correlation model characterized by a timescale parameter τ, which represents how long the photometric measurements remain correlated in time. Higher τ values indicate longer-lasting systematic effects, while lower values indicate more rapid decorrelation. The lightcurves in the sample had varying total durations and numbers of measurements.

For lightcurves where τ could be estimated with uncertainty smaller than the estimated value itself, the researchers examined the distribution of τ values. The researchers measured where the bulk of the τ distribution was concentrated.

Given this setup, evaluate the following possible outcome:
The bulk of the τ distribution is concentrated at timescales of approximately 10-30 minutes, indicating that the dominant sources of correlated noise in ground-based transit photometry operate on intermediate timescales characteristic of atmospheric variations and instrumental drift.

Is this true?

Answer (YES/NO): NO